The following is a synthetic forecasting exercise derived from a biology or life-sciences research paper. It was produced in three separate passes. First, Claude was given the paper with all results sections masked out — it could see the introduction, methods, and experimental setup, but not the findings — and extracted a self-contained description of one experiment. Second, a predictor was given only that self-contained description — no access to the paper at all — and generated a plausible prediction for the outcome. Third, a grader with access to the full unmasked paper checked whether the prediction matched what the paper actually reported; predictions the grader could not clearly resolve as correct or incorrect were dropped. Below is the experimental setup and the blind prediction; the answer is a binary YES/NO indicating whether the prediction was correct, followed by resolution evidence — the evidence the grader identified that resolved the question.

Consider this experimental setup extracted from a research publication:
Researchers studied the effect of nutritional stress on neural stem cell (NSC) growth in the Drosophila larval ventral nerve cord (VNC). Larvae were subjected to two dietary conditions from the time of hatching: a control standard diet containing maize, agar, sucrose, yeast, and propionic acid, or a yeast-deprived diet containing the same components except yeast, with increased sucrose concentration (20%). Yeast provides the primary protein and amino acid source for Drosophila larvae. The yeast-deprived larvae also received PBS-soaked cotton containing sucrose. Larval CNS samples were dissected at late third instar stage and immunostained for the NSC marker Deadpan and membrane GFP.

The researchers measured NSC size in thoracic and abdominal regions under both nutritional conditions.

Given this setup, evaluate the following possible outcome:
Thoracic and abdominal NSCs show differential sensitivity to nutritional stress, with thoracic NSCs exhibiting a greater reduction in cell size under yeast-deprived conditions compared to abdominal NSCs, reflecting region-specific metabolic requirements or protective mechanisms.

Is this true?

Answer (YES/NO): NO